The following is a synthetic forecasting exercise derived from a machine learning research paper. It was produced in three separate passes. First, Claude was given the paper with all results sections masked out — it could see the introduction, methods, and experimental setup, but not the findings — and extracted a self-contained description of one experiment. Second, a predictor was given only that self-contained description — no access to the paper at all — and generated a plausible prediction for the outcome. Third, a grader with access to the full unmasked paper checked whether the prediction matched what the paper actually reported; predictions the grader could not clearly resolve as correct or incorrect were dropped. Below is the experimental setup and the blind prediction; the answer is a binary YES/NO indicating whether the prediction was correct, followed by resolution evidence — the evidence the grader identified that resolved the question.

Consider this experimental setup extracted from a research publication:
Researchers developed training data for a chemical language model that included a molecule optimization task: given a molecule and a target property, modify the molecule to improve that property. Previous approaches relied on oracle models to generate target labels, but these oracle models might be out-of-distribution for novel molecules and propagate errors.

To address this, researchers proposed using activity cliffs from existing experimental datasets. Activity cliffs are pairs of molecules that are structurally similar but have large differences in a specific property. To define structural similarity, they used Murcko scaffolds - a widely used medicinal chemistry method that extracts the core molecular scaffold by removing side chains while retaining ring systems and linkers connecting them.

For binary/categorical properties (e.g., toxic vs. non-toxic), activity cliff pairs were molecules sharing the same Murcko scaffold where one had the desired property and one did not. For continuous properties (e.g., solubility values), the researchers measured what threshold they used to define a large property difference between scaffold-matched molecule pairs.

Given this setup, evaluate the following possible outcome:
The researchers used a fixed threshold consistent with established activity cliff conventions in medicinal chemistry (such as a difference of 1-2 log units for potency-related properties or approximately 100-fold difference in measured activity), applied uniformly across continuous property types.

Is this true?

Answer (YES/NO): NO